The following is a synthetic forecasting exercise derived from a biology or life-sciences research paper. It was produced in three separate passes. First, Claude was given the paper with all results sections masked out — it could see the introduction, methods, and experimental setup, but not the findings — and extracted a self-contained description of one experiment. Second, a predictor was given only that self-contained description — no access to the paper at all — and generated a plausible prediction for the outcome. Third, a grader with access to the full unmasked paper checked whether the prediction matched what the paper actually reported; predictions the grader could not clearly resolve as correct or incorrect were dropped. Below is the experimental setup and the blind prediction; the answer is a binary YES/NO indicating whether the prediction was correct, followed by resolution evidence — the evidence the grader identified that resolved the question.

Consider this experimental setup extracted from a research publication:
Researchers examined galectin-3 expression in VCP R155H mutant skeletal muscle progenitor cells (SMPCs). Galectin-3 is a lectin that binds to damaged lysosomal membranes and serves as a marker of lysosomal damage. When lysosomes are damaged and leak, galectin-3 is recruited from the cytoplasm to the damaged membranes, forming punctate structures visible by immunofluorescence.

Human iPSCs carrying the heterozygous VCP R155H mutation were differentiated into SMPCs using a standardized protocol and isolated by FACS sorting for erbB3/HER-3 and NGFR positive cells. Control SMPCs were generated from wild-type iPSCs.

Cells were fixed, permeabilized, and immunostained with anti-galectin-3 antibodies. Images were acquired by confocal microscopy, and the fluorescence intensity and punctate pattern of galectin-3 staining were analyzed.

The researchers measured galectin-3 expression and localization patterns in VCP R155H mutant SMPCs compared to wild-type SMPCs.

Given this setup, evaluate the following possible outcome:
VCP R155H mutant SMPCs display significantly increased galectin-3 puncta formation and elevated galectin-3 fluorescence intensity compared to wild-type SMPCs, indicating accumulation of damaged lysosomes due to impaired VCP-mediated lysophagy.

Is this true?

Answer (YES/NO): YES